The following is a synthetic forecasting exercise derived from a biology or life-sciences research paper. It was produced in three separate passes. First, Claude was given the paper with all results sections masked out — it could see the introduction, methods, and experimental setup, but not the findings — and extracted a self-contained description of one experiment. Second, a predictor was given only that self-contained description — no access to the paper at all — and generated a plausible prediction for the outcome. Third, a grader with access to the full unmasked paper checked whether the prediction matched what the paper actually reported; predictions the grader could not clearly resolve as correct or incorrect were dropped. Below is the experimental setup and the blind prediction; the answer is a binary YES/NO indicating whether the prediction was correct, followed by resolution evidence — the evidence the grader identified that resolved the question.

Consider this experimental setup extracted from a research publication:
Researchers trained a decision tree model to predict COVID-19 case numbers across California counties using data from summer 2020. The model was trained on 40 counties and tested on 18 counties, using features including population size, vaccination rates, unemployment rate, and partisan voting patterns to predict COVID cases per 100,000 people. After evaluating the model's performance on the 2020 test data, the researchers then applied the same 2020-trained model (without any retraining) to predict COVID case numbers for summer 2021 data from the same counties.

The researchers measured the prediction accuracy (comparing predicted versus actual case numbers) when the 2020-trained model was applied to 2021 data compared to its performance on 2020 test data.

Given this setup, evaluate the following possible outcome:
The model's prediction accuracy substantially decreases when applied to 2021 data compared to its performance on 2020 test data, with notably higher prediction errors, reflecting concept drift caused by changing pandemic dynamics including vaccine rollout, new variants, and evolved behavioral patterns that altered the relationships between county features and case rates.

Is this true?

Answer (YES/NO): YES